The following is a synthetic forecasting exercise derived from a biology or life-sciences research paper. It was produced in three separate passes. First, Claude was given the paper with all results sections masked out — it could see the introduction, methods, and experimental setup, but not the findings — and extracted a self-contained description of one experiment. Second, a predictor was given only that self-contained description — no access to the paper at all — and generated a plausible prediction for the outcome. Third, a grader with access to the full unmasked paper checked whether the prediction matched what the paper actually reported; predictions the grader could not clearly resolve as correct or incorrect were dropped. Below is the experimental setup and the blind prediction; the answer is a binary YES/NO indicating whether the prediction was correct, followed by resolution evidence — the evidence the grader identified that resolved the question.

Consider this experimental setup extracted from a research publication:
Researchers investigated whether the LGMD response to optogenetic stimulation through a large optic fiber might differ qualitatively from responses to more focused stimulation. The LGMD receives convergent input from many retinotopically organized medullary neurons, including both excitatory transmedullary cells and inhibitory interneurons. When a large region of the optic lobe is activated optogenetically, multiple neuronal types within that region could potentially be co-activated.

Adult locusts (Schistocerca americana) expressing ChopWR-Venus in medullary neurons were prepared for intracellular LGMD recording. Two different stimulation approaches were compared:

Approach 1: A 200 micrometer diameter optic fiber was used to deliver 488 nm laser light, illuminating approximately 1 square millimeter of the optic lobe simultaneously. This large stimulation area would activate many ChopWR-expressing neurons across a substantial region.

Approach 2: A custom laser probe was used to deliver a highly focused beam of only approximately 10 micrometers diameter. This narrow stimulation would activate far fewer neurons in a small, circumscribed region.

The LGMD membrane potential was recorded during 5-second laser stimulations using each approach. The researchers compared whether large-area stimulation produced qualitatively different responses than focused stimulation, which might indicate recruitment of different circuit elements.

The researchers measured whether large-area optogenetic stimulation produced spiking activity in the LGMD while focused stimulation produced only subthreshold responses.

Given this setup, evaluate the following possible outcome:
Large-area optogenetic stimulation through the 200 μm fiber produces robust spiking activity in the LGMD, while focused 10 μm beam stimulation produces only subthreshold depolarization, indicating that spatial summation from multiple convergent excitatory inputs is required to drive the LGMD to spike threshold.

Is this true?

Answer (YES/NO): YES